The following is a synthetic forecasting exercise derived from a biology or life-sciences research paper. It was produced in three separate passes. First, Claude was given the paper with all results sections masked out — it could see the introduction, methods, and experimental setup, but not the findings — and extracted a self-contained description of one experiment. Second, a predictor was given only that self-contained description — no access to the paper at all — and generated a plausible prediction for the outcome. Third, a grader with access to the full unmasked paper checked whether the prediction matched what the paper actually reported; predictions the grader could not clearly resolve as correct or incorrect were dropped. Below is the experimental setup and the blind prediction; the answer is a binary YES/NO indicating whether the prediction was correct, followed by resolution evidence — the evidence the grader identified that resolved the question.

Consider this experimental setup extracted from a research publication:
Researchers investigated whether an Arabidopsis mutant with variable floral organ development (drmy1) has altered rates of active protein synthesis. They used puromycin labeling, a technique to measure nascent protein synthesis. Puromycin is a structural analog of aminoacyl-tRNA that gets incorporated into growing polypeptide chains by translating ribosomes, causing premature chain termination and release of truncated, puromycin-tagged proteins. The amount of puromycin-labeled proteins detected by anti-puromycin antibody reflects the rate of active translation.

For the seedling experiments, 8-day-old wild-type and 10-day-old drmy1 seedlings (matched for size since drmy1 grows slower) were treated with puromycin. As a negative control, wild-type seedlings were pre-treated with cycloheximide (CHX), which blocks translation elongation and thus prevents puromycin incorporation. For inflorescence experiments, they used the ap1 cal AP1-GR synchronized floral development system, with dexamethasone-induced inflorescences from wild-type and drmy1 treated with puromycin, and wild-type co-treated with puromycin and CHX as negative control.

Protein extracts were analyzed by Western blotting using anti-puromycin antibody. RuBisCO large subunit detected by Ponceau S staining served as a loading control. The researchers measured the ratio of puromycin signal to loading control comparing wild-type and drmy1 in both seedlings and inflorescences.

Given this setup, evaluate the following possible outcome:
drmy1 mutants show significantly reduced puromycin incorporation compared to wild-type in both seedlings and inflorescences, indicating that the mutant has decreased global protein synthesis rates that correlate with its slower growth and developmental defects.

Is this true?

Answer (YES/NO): YES